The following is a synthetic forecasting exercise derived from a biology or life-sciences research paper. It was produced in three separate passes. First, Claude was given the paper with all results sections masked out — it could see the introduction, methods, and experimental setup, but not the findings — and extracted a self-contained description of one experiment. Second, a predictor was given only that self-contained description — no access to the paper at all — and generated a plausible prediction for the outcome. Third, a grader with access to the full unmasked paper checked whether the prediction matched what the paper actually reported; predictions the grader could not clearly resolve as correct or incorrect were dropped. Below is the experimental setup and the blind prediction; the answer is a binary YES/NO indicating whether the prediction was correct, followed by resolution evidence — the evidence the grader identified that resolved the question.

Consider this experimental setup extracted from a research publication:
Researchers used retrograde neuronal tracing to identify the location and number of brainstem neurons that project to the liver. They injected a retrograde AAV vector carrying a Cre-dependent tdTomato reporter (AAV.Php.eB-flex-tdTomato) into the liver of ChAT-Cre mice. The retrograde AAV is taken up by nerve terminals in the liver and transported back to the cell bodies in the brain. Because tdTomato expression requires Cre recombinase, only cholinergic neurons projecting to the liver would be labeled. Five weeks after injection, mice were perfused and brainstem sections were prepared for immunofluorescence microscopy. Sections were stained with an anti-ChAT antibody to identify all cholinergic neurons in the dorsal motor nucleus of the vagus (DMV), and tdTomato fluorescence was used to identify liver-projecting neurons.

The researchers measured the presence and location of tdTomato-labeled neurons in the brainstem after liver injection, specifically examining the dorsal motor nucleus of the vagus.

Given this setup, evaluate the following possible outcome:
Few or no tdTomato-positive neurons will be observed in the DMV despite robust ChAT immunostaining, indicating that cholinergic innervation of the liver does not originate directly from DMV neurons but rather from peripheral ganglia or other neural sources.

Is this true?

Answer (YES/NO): NO